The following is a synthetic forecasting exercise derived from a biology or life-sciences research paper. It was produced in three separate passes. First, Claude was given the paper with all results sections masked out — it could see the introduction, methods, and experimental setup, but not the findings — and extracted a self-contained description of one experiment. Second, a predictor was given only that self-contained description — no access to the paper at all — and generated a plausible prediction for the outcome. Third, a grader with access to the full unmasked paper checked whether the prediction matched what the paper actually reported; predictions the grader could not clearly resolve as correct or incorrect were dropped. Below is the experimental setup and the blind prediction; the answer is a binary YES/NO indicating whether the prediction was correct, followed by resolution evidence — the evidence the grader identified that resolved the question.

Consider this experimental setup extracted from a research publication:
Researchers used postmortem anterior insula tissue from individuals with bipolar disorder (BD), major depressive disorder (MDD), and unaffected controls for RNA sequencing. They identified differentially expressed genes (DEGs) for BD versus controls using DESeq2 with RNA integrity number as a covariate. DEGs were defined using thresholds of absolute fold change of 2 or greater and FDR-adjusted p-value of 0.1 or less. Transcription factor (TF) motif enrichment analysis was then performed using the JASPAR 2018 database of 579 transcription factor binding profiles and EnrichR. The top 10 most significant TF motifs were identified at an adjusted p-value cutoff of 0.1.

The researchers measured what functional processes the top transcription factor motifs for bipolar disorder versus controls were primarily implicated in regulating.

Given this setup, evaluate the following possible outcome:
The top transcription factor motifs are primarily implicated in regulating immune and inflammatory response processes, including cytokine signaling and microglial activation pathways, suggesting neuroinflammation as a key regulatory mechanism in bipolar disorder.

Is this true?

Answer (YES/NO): NO